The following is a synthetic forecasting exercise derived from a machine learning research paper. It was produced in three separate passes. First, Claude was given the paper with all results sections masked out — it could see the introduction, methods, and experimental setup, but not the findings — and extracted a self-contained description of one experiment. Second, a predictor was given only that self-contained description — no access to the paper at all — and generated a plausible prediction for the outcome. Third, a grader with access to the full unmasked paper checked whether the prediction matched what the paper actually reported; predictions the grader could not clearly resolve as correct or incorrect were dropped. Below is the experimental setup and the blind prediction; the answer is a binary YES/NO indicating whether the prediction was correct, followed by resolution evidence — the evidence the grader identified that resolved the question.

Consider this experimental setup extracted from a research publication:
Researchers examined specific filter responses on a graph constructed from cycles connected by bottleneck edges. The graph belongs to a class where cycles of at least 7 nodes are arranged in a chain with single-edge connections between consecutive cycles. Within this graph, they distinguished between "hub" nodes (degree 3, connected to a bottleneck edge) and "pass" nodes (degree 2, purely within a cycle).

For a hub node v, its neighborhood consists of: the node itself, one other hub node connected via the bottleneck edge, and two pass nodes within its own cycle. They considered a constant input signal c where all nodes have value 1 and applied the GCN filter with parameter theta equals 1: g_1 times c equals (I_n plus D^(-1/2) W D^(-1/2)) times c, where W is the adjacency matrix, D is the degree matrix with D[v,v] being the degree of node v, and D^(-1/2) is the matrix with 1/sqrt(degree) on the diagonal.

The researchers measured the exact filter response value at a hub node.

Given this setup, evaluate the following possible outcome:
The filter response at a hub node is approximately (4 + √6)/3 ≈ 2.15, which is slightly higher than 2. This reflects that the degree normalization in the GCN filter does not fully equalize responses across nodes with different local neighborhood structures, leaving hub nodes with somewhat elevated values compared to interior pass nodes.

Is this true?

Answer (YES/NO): YES